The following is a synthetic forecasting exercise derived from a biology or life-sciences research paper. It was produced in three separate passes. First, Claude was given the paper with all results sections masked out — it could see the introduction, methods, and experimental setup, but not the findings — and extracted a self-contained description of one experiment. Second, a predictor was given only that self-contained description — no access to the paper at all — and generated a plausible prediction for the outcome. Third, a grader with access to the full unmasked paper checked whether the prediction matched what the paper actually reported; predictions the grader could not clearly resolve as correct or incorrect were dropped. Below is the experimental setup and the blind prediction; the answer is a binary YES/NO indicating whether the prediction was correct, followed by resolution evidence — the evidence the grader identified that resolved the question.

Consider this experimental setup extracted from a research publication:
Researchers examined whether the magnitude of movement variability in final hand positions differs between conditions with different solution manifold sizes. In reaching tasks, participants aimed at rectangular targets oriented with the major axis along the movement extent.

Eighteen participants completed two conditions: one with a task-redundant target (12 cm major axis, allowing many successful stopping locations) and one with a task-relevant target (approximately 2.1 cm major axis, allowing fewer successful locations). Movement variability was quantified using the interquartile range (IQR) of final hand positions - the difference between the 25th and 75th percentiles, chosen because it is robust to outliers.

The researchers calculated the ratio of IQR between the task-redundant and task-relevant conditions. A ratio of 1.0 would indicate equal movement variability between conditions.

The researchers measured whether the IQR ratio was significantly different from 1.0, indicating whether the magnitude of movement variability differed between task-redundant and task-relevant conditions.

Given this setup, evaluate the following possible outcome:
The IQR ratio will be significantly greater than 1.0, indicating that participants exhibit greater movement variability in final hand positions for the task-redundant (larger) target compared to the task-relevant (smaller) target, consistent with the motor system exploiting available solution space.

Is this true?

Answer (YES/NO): YES